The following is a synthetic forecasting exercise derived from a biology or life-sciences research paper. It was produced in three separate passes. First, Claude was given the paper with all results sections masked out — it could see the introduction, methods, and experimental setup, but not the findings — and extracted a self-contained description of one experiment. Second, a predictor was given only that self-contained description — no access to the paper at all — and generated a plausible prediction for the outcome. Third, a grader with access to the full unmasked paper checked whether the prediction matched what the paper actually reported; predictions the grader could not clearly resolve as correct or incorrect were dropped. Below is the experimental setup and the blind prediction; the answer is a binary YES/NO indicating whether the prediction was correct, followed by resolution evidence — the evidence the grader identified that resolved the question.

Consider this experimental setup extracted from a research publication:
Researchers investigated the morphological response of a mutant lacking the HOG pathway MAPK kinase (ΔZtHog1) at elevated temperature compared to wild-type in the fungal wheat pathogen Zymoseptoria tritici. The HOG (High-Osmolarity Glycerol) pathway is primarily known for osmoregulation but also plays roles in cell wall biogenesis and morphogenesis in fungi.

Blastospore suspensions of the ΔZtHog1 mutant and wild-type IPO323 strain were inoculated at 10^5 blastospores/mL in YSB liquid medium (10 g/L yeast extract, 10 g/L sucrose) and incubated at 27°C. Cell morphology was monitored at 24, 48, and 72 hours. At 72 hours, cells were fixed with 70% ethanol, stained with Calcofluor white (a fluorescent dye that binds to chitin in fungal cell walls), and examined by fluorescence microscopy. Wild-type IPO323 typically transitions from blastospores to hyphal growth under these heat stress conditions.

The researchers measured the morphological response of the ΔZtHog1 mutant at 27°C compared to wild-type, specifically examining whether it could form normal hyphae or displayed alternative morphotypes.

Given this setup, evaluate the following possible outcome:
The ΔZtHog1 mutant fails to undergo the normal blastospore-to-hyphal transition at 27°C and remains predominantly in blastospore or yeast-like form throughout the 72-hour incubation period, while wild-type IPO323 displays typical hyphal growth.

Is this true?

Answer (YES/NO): NO